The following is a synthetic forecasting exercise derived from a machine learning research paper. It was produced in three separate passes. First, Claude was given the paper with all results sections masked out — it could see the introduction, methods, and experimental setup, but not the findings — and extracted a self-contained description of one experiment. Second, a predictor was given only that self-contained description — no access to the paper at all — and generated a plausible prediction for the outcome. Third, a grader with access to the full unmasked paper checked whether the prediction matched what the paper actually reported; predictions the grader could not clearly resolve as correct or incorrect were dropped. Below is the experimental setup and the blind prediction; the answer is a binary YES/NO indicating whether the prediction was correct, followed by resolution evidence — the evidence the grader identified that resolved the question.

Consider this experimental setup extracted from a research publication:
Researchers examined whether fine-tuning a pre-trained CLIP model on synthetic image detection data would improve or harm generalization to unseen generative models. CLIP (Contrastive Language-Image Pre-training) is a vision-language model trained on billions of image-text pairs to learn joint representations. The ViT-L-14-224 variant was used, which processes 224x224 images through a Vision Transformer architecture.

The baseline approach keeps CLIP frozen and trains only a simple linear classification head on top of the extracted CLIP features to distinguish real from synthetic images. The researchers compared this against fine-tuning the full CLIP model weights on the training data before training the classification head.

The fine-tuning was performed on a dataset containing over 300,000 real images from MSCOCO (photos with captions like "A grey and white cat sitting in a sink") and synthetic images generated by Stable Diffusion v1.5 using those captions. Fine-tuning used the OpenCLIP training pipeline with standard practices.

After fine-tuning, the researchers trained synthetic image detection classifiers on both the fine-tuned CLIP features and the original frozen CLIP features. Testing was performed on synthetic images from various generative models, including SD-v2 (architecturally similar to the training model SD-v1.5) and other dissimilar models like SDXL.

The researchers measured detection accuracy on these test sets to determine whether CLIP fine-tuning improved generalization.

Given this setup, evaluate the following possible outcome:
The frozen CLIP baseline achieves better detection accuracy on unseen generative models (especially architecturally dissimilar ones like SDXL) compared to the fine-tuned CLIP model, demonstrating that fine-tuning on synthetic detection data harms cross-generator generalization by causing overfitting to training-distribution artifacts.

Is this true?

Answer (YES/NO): YES